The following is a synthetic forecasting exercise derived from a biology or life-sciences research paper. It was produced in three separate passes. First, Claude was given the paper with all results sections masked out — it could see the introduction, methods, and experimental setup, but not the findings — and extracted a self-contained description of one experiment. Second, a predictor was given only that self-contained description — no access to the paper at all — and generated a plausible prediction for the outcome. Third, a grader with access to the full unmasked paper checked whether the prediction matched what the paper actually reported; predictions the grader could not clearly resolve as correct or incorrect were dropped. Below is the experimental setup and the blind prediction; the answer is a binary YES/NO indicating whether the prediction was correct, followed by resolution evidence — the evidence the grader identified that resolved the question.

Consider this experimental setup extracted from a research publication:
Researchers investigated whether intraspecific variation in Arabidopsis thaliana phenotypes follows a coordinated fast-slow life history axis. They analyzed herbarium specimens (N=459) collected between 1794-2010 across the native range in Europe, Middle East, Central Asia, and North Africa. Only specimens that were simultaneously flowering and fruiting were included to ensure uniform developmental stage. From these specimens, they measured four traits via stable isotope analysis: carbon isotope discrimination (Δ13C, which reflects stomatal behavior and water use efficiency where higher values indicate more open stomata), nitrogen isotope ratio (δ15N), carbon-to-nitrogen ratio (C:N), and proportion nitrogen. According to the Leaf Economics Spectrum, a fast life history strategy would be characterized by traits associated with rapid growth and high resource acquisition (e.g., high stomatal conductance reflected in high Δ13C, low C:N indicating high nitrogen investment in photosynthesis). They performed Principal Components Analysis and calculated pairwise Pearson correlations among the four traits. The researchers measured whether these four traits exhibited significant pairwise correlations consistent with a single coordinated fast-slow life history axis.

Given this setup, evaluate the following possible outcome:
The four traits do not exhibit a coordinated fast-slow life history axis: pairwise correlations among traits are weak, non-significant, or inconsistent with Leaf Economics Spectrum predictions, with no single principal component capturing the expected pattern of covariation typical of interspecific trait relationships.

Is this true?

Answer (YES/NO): YES